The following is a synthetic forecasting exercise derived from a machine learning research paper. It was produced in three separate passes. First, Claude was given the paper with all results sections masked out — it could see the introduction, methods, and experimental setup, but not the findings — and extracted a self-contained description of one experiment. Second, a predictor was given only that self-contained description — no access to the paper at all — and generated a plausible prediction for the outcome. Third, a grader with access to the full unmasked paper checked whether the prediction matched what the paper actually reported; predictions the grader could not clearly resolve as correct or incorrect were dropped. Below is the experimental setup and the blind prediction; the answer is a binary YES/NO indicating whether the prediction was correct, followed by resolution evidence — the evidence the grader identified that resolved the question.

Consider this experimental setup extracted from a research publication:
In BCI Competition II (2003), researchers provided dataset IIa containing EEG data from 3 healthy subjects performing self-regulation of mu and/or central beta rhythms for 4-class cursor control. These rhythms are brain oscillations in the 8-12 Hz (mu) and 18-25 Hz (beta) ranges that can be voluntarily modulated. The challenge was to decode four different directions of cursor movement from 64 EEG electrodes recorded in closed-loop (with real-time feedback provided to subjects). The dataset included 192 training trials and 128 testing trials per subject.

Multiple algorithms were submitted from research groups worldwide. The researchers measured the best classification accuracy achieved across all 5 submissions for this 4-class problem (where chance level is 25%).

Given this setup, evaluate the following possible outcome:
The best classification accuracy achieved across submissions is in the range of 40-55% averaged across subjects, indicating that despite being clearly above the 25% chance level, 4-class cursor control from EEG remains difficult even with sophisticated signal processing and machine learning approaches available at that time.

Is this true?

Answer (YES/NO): NO